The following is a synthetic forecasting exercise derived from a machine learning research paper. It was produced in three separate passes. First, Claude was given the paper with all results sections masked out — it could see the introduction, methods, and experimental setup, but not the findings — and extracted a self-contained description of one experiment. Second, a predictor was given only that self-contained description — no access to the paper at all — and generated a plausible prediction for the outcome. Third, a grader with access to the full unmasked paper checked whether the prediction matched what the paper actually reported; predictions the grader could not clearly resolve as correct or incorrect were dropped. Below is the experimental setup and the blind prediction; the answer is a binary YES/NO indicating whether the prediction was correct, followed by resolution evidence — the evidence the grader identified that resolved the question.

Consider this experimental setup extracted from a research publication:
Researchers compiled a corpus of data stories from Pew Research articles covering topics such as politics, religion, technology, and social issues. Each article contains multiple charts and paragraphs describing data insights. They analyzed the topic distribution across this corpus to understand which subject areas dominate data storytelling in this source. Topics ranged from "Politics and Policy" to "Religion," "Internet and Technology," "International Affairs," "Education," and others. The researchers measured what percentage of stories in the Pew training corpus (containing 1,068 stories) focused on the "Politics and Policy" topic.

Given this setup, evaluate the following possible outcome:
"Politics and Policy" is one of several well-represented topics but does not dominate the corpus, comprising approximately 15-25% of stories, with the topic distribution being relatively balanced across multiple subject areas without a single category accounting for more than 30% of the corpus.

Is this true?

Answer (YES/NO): NO